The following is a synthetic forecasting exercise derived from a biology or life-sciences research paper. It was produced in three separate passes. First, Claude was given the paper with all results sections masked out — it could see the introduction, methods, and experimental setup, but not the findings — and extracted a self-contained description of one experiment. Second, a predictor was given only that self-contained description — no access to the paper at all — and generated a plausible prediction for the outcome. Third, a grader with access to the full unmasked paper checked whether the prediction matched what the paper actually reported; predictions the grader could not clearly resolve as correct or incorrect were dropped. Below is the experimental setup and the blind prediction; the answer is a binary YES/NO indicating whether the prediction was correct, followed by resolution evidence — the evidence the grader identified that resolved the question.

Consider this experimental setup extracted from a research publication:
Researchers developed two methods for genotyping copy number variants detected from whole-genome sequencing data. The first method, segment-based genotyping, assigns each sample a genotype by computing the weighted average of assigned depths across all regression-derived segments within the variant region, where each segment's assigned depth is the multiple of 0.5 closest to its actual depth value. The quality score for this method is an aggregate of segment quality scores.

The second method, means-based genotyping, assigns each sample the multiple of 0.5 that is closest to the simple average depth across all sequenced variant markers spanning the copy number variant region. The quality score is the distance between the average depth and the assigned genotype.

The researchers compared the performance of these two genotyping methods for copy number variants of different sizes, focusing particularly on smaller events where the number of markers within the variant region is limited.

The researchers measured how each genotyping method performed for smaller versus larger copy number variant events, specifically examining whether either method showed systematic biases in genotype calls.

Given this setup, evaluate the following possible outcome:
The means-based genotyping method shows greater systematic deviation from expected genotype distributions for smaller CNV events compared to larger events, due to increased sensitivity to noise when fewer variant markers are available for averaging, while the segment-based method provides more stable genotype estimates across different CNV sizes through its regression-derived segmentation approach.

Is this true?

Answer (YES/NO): NO